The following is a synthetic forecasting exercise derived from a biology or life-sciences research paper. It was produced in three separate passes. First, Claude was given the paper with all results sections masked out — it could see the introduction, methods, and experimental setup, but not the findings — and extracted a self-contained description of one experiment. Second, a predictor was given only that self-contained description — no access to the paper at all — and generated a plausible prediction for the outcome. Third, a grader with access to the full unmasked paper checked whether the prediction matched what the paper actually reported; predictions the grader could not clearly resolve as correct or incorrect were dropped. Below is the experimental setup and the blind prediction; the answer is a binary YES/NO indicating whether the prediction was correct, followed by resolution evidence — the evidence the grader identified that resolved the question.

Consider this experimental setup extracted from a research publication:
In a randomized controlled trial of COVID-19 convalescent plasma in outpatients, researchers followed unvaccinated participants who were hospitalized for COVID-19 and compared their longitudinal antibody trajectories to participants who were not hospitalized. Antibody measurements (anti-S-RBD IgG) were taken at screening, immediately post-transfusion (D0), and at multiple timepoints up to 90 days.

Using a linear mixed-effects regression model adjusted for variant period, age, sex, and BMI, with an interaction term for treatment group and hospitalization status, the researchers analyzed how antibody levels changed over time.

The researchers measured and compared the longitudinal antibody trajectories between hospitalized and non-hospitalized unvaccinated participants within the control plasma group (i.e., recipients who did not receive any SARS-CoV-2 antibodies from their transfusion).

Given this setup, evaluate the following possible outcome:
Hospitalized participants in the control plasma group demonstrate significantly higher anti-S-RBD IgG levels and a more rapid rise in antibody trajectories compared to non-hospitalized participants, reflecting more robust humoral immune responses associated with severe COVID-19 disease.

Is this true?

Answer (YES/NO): YES